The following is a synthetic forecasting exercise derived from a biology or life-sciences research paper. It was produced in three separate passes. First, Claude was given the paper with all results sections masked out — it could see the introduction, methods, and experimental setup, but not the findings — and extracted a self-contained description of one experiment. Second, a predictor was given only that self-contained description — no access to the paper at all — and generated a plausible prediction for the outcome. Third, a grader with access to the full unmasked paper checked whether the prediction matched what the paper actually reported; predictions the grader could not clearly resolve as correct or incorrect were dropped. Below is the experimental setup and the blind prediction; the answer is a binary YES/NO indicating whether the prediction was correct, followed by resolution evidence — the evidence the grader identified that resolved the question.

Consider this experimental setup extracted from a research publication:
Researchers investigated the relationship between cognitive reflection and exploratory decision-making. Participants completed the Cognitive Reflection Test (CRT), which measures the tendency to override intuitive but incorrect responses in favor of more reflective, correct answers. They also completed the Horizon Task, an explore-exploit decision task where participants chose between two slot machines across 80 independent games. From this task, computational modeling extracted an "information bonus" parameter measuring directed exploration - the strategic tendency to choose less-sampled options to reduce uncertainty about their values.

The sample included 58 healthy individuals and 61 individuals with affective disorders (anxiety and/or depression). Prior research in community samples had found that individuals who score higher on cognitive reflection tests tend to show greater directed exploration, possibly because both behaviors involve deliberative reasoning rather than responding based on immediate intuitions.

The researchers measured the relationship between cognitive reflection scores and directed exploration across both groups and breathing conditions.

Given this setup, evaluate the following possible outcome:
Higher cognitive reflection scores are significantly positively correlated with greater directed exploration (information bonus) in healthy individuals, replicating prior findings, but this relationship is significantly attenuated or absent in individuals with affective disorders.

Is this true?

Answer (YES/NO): NO